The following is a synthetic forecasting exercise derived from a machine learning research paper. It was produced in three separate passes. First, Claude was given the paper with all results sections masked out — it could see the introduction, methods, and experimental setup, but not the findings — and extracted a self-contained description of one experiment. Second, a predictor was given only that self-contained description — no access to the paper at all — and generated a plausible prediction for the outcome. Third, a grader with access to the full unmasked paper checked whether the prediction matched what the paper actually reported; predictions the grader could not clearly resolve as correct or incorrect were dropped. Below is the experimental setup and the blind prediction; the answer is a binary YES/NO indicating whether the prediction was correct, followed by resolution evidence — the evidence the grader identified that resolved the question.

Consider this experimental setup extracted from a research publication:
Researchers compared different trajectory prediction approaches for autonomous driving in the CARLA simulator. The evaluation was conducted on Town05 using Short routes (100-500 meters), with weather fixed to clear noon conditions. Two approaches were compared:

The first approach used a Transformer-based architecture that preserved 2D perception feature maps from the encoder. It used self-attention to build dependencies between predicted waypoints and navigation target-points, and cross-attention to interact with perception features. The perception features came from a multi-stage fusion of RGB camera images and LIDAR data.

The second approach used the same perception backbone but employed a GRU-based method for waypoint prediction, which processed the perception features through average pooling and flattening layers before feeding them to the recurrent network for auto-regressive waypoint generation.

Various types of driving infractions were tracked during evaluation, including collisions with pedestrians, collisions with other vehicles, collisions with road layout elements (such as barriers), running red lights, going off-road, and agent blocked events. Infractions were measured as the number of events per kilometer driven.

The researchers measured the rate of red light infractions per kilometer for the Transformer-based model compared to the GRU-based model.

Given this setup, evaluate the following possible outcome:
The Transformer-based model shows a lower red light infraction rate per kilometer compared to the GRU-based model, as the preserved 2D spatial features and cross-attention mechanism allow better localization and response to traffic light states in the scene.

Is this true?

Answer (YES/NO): NO